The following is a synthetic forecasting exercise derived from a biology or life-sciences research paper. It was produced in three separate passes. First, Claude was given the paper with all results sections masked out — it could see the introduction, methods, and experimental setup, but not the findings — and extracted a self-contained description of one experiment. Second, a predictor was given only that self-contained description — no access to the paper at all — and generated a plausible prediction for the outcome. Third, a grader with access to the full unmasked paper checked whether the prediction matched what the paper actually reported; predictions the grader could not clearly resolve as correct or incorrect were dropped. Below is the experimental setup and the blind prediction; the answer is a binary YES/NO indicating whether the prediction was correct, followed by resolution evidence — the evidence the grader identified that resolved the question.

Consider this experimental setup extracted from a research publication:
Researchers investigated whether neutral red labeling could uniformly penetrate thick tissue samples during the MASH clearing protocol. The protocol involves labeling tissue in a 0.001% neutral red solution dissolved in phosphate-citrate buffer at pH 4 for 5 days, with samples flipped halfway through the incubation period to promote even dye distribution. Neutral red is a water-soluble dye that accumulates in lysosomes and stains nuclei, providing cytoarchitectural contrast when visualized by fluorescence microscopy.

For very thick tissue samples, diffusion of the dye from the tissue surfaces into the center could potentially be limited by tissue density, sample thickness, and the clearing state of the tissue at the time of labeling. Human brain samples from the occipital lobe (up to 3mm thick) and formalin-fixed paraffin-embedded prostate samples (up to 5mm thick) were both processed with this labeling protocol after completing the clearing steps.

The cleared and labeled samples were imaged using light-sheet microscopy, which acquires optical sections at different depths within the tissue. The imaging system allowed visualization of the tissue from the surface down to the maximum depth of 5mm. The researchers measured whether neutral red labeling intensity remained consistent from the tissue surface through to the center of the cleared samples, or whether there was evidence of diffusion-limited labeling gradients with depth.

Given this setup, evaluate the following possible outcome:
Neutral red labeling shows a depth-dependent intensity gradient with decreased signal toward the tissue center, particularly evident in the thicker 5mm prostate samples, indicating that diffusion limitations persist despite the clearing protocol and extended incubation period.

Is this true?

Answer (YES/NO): NO